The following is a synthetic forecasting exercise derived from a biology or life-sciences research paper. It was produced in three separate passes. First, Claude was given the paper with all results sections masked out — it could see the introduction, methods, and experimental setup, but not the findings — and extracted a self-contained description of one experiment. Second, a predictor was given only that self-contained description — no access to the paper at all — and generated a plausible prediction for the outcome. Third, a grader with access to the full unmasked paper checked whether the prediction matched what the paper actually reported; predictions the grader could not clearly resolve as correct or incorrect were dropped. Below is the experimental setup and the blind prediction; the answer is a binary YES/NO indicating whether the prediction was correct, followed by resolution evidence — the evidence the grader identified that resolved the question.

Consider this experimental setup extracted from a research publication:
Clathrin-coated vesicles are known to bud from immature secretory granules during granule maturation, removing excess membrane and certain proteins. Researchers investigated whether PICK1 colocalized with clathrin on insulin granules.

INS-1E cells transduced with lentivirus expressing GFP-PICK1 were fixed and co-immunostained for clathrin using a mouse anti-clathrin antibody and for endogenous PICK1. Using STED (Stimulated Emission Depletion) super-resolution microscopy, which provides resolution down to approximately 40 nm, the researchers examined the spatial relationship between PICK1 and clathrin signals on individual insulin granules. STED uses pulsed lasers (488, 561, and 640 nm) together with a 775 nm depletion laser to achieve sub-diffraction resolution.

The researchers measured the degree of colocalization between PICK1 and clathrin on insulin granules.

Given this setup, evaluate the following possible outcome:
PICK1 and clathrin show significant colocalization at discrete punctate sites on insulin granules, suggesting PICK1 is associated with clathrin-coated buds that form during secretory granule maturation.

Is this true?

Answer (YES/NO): NO